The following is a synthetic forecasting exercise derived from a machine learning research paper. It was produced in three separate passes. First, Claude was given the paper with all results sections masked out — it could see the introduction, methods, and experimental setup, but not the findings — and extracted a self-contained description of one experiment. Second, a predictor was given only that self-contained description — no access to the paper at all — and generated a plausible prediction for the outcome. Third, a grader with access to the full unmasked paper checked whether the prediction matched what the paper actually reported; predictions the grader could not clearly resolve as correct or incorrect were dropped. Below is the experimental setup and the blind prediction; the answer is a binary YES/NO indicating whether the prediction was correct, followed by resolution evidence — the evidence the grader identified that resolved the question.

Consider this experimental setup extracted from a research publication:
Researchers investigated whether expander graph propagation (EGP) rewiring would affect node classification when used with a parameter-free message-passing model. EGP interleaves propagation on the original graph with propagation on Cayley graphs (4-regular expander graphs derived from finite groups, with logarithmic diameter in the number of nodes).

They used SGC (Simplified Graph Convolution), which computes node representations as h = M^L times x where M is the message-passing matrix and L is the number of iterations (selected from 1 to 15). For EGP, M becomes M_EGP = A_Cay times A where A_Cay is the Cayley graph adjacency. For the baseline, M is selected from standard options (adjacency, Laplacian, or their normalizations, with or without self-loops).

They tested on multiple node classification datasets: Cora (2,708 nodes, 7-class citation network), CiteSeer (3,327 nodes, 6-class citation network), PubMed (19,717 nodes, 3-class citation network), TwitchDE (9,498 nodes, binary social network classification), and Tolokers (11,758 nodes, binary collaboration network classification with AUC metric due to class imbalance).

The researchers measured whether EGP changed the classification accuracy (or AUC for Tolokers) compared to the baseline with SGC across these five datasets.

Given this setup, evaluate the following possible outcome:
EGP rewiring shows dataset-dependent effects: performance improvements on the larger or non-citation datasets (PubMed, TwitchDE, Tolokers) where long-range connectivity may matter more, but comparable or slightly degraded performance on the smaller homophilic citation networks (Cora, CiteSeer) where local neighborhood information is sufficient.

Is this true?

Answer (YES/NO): NO